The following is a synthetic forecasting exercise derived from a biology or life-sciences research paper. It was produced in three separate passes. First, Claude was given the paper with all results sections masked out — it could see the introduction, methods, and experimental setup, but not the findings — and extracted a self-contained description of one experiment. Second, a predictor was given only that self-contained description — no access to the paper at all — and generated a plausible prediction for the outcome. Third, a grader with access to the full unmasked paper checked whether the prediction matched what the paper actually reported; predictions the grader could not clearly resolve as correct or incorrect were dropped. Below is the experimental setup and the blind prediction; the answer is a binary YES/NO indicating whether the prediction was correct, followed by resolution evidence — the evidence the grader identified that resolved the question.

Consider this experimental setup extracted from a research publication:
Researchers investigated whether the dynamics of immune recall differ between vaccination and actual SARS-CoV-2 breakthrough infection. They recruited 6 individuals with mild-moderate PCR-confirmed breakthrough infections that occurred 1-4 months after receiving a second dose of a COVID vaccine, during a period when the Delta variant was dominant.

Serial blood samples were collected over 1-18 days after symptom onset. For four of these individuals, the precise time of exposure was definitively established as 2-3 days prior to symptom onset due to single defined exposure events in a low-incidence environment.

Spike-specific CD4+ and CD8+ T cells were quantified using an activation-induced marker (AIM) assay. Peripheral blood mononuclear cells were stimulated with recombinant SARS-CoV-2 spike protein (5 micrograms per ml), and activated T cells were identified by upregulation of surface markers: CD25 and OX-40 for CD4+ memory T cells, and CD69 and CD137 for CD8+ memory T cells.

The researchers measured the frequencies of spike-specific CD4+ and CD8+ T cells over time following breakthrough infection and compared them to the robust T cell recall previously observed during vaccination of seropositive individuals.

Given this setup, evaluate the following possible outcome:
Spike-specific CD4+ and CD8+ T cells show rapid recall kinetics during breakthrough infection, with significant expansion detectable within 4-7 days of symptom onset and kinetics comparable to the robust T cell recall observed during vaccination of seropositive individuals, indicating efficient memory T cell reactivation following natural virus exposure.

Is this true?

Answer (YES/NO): NO